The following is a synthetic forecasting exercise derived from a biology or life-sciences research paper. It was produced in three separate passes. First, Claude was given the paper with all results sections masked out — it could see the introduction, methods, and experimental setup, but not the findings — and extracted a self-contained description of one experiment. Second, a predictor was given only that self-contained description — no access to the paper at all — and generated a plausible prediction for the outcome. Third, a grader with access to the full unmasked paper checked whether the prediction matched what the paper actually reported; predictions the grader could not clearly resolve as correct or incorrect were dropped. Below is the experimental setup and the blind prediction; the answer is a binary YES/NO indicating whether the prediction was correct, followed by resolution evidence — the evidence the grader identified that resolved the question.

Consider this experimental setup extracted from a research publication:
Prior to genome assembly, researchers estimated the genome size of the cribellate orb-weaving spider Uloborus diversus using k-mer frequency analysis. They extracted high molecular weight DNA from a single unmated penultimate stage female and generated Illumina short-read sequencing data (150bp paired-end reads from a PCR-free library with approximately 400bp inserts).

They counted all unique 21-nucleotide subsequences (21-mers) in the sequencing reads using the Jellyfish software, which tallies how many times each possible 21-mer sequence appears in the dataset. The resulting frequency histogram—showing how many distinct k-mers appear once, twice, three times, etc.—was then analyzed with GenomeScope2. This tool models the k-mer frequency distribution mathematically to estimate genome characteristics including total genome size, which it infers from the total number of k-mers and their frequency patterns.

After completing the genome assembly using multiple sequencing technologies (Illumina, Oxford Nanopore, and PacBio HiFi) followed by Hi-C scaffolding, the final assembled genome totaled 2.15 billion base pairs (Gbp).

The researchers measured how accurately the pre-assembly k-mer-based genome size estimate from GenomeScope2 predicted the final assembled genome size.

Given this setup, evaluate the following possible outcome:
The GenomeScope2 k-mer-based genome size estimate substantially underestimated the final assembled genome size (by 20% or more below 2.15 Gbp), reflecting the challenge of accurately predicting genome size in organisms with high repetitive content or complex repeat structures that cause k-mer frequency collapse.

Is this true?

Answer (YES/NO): NO